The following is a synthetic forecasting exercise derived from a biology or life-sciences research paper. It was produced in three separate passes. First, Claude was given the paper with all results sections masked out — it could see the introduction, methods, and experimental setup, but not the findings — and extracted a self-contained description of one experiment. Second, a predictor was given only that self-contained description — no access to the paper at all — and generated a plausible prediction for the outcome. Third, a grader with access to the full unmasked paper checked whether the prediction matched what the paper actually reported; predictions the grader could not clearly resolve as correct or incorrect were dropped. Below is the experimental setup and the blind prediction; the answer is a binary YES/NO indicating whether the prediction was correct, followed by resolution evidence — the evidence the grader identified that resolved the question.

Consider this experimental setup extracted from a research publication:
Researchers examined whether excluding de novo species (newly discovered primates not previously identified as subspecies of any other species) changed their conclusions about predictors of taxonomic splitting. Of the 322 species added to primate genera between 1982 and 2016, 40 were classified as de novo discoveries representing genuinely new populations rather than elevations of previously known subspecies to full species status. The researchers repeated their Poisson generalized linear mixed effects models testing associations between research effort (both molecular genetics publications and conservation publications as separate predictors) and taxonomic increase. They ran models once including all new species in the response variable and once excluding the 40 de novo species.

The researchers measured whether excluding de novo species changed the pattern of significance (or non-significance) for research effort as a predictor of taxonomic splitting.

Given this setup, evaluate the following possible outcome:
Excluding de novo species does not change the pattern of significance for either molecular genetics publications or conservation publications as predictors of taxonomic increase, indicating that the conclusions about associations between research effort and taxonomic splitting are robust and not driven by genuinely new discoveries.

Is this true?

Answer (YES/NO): YES